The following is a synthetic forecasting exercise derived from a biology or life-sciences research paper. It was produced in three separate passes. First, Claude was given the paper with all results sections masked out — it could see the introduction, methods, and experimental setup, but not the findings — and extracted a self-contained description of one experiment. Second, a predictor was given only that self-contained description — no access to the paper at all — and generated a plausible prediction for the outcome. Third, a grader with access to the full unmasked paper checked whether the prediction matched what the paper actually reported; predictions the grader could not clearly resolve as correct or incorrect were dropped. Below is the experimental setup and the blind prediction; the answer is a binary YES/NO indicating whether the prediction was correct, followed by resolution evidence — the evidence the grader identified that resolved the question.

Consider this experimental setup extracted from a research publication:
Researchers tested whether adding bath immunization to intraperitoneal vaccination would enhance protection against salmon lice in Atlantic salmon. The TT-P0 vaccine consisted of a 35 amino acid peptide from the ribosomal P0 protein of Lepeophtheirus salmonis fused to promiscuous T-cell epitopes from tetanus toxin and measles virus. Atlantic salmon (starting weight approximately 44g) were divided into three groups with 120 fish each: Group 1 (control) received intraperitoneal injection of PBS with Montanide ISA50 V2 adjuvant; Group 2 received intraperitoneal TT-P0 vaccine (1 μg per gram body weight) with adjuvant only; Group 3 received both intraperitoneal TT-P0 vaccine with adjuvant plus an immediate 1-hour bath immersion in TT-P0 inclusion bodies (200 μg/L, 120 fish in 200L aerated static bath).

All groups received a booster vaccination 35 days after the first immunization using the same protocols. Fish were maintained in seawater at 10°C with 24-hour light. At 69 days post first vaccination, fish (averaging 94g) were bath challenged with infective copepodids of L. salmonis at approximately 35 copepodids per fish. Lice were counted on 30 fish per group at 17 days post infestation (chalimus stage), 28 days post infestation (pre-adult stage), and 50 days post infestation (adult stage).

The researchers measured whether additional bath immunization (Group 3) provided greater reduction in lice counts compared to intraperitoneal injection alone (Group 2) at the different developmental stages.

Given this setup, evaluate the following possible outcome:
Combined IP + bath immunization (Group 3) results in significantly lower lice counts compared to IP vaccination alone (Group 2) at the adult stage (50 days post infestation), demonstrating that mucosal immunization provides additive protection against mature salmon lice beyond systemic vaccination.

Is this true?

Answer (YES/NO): NO